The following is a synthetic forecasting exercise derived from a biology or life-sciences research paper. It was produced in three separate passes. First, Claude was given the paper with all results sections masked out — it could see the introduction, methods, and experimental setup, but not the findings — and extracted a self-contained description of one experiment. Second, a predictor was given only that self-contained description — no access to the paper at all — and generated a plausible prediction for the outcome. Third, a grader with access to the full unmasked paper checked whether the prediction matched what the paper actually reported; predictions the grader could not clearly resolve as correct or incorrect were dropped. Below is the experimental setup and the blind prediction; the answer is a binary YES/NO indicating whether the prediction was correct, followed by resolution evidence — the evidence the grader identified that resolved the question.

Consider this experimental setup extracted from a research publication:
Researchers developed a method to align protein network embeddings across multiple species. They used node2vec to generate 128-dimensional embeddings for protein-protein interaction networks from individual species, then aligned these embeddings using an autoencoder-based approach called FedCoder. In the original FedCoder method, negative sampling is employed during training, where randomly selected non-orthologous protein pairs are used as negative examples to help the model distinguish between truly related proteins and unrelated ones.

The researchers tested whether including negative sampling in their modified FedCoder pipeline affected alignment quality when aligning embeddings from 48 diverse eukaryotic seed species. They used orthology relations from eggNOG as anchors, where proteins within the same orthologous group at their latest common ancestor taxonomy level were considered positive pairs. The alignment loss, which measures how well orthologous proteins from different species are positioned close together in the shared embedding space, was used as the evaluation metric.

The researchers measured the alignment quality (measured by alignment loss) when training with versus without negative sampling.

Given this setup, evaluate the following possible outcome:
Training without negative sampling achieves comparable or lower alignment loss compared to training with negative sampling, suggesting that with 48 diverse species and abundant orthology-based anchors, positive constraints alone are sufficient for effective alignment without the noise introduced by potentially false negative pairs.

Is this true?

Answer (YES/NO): YES